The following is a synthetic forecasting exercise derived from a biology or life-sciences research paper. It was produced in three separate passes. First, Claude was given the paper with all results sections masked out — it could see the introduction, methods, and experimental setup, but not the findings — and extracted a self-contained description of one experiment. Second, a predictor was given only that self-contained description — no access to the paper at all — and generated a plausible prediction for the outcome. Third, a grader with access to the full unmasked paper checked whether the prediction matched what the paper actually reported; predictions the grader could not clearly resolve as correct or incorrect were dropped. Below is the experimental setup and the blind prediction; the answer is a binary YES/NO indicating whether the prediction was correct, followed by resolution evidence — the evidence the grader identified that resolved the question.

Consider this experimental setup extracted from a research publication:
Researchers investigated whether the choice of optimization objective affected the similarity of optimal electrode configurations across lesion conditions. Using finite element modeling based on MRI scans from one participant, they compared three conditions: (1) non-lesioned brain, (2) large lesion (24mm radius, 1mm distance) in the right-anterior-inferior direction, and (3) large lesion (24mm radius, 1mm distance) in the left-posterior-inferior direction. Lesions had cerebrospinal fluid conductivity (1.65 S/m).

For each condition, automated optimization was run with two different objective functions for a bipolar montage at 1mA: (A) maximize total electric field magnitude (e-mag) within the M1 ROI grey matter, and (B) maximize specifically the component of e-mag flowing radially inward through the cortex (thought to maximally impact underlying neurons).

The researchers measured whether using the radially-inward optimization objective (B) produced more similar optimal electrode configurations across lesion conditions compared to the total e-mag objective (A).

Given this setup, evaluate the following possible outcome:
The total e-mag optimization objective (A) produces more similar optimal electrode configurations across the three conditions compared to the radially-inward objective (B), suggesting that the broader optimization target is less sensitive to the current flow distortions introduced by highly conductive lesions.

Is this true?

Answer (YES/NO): NO